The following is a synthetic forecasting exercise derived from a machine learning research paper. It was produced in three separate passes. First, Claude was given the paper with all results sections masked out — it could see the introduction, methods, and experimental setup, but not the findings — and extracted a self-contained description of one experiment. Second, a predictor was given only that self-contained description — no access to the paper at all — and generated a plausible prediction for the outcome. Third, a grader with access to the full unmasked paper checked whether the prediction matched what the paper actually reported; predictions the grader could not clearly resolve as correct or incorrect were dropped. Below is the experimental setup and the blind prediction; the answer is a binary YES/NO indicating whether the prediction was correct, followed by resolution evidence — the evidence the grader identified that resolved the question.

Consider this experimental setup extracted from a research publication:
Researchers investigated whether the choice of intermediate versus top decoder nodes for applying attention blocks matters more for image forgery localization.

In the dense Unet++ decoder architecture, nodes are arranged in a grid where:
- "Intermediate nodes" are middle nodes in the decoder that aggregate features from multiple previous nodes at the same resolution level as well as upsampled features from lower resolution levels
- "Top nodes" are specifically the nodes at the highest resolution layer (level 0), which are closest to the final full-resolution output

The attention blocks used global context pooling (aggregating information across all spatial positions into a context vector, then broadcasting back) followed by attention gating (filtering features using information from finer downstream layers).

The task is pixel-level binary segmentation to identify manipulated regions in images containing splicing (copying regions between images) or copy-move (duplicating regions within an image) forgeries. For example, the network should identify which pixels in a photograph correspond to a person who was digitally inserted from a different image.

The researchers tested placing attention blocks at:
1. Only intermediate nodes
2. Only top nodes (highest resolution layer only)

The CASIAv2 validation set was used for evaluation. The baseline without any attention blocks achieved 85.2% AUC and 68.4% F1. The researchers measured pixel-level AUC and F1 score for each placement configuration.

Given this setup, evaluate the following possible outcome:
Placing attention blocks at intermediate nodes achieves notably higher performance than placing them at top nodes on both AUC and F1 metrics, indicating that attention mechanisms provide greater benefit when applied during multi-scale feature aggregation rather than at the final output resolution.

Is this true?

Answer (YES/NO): YES